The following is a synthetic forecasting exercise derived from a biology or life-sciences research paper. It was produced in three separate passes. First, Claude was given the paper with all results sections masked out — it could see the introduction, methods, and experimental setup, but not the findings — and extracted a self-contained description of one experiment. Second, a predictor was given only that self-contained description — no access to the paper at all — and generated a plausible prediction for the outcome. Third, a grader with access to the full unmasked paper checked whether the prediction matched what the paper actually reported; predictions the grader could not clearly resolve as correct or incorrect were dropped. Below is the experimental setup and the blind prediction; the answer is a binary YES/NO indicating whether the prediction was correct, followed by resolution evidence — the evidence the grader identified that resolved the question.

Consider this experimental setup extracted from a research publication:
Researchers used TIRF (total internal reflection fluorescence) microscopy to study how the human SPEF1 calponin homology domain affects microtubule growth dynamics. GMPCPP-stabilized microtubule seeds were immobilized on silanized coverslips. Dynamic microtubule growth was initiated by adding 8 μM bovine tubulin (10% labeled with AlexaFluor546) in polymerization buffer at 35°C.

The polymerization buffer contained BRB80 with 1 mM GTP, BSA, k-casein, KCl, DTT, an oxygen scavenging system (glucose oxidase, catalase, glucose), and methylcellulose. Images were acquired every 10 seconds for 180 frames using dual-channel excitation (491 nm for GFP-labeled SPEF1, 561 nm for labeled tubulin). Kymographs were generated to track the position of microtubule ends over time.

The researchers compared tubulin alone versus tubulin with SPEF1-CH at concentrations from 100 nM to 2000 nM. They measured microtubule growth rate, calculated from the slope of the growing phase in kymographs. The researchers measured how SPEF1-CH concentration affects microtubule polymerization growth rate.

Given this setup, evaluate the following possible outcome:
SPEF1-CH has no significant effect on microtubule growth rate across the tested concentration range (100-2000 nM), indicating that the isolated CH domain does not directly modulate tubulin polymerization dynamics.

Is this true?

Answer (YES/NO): NO